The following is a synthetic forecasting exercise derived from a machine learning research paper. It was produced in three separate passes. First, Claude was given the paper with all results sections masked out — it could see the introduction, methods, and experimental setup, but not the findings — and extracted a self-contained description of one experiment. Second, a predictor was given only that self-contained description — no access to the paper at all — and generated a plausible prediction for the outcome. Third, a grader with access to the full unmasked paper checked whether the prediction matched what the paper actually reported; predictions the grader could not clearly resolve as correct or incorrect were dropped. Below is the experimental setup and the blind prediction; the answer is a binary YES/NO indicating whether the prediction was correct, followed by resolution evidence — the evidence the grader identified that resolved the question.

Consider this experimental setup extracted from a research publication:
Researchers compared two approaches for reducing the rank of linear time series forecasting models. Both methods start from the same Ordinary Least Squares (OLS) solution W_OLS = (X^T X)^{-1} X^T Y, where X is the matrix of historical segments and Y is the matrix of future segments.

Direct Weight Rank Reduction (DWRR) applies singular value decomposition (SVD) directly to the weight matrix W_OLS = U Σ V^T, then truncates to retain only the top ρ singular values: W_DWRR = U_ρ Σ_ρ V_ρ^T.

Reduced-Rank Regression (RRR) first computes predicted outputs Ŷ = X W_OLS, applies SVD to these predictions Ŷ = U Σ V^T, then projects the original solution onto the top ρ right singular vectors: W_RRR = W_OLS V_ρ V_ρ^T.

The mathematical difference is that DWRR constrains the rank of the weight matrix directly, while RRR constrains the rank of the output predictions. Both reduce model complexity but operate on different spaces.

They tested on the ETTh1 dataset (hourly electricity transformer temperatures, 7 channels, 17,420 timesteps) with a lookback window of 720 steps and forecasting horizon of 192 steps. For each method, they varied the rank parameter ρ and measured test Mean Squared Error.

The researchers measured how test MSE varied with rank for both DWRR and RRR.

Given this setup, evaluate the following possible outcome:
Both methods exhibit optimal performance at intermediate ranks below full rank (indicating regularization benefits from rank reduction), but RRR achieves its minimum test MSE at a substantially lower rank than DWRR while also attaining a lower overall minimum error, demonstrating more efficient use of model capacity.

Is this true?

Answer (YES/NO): NO